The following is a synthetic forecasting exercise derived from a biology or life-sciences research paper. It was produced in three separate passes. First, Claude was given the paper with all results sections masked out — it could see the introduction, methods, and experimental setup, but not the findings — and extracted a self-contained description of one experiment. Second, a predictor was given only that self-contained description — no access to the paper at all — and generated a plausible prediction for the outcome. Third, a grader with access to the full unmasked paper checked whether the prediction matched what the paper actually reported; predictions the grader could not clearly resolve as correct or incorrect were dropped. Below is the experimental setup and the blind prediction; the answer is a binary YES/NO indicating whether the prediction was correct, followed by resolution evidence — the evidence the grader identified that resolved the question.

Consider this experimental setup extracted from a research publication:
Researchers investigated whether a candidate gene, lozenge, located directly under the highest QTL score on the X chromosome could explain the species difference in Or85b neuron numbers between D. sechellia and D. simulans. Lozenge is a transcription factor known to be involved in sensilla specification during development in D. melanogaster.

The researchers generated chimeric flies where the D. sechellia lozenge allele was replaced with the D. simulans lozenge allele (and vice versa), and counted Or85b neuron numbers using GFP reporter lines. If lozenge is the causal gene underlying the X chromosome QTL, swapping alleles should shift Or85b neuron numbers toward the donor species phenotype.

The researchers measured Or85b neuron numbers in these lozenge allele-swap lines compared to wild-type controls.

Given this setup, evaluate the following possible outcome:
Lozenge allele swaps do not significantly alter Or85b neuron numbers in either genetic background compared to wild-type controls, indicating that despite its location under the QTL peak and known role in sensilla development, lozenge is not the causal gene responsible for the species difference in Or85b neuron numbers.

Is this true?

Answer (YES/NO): YES